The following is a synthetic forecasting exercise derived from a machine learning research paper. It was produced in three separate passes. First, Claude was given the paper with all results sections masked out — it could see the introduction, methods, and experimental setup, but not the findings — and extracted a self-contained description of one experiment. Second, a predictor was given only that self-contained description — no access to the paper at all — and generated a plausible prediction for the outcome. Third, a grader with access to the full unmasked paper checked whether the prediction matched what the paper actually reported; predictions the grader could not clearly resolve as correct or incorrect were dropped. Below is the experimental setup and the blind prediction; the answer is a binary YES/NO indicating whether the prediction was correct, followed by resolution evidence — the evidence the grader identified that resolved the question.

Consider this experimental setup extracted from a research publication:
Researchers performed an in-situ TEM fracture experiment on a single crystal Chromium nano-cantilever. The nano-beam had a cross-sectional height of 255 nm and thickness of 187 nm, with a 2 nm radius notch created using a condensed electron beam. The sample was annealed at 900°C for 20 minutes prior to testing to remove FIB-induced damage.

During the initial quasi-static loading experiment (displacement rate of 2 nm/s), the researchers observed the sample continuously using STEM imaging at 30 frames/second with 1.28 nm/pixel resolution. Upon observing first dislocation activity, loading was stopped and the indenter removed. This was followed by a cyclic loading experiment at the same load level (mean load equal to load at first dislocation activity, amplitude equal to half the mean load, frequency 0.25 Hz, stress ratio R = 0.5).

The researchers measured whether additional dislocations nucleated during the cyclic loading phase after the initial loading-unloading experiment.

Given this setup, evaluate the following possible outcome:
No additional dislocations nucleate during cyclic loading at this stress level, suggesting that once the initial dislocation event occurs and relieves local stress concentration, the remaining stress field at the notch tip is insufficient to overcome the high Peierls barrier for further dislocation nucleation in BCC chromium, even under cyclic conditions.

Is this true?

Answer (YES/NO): NO